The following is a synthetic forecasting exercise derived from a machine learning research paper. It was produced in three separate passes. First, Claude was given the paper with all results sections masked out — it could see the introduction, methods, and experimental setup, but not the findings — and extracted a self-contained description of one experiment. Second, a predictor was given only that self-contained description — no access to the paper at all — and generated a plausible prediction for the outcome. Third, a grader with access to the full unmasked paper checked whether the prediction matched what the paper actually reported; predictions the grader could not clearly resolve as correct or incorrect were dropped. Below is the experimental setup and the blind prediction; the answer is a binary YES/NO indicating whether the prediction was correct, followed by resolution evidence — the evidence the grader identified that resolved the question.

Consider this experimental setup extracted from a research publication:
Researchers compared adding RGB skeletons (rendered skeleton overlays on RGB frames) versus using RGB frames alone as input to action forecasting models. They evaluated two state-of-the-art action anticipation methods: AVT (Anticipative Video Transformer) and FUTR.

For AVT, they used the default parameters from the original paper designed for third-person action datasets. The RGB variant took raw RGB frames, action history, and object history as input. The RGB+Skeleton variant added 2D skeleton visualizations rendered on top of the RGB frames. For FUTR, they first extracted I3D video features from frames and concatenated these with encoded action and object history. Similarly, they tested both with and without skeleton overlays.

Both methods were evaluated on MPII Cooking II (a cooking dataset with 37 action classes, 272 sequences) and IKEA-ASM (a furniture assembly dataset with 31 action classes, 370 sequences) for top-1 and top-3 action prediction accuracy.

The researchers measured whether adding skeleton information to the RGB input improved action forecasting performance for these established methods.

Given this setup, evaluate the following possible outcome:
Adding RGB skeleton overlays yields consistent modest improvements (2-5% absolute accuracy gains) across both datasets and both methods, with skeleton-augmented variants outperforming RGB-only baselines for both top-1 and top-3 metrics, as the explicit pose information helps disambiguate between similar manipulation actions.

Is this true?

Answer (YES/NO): NO